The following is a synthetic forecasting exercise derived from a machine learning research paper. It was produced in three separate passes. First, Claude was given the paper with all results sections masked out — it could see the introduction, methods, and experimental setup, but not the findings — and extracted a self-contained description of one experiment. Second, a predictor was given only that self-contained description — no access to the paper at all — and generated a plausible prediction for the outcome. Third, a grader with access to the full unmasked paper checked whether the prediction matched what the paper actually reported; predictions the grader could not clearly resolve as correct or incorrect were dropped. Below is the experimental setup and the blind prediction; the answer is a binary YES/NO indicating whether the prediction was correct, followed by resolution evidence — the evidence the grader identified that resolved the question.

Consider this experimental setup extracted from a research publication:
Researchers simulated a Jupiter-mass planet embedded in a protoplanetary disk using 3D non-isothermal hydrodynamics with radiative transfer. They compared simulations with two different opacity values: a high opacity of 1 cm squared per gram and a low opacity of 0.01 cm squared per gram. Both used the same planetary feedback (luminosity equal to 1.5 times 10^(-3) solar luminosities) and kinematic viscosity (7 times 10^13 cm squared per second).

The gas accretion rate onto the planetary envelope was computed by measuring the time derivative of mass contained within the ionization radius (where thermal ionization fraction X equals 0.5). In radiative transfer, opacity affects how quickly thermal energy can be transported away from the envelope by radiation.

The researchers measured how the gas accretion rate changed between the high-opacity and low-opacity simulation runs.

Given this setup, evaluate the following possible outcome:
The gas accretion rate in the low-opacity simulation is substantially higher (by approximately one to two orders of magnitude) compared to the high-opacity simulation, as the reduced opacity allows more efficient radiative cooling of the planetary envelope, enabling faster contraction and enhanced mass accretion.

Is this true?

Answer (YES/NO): NO